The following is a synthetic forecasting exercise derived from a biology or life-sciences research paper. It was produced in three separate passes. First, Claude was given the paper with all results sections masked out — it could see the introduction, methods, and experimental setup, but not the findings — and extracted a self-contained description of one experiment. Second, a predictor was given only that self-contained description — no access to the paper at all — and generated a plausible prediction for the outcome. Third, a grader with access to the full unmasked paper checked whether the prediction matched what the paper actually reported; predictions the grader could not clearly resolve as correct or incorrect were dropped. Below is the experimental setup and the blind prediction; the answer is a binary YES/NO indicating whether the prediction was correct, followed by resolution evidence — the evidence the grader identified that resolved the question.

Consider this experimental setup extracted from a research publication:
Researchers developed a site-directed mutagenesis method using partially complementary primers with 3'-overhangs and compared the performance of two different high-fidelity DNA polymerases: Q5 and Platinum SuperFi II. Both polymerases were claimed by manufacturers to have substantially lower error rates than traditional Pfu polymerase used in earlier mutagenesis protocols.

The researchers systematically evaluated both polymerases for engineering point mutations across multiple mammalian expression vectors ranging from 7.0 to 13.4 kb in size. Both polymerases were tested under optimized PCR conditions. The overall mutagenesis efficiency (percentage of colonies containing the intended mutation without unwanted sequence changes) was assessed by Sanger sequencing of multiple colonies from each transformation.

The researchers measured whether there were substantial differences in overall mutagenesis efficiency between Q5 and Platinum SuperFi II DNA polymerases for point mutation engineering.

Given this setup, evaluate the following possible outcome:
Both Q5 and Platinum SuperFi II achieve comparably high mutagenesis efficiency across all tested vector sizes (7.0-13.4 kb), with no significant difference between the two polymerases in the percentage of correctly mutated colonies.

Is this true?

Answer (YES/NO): YES